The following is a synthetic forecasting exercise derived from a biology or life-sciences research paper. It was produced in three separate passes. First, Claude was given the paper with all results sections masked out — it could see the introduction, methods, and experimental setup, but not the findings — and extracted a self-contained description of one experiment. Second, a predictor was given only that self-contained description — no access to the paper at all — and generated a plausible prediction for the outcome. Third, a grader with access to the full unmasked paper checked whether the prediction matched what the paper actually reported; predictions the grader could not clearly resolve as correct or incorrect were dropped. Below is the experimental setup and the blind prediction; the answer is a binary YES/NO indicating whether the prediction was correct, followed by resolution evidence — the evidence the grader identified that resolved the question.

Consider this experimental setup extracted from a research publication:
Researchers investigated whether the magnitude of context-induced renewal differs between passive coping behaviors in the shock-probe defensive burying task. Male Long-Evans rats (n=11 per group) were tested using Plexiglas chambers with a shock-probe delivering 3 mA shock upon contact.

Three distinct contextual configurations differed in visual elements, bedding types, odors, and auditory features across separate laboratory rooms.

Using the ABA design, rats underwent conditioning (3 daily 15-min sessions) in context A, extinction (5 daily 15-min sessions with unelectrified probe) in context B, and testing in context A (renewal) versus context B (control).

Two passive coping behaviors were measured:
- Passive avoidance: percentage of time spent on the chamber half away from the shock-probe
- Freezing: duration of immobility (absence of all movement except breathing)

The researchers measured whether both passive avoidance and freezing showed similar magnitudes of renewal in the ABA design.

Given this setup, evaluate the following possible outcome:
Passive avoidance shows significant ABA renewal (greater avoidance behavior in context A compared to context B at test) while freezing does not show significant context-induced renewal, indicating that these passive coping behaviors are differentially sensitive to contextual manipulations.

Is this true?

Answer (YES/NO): YES